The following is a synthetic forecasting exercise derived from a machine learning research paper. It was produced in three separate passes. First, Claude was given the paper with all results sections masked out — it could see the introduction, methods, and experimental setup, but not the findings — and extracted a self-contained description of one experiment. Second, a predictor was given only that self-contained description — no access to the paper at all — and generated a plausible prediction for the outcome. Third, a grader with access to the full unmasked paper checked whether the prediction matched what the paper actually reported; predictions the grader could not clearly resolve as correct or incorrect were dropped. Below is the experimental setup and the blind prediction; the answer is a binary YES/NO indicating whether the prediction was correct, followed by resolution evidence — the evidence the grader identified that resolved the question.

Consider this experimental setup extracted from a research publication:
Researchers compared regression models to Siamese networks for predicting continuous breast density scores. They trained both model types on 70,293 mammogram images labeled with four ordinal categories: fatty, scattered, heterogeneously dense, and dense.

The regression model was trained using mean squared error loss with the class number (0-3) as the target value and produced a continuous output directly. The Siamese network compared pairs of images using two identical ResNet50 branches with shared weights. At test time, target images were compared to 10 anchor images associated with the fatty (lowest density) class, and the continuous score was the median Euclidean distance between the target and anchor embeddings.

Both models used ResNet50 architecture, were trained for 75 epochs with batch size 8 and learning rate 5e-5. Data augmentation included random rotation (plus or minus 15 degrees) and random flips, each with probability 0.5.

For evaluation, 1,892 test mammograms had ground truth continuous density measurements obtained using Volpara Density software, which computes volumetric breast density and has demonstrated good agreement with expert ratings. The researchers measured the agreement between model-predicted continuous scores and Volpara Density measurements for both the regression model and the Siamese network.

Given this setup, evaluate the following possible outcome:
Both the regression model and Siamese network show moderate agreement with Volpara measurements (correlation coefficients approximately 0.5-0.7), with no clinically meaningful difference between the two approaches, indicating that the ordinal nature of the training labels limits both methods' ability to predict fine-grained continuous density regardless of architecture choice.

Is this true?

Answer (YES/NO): NO